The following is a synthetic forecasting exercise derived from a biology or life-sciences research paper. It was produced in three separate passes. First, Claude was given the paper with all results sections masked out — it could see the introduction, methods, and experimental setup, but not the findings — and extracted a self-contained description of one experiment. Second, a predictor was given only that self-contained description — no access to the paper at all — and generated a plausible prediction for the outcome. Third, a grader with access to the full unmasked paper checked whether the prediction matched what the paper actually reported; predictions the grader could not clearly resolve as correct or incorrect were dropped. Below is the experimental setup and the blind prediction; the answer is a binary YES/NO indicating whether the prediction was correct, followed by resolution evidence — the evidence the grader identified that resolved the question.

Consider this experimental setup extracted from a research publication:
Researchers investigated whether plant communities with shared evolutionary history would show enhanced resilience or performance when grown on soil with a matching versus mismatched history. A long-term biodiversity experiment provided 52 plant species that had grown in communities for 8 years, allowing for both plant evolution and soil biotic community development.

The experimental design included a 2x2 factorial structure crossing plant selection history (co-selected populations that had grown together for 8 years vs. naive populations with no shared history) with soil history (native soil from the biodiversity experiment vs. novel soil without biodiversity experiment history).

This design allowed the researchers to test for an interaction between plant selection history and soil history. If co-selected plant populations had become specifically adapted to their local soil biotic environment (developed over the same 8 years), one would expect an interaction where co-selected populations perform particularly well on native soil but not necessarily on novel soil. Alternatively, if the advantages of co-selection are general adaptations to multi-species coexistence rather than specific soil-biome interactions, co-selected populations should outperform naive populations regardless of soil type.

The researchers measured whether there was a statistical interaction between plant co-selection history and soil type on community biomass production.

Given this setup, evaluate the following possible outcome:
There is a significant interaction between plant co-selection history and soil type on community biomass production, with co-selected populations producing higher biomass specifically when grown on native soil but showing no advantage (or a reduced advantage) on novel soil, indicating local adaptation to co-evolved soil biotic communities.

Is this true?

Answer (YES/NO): NO